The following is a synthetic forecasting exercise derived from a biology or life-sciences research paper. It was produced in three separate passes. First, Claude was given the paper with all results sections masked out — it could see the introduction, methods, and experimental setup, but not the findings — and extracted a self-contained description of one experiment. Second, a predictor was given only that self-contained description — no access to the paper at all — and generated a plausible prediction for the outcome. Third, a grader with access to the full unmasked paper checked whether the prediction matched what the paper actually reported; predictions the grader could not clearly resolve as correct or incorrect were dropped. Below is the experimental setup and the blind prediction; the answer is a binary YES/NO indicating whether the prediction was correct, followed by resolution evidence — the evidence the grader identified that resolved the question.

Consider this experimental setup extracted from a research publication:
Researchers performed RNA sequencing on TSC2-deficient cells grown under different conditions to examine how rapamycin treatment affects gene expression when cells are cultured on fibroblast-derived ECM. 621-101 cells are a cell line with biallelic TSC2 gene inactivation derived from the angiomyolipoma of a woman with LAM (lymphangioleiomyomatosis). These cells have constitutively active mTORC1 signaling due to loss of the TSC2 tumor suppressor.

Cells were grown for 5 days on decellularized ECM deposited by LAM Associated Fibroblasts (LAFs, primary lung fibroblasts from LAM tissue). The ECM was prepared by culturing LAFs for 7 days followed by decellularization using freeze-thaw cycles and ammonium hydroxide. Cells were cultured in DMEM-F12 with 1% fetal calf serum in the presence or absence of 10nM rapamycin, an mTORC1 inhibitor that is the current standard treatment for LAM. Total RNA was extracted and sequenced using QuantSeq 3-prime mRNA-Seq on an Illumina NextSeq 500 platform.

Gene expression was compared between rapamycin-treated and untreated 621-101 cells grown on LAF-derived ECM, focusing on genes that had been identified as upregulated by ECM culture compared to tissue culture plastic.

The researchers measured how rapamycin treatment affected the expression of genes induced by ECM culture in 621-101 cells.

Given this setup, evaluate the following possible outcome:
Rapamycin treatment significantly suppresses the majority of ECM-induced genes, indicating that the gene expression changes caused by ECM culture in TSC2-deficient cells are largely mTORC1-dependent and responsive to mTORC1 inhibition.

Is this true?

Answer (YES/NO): NO